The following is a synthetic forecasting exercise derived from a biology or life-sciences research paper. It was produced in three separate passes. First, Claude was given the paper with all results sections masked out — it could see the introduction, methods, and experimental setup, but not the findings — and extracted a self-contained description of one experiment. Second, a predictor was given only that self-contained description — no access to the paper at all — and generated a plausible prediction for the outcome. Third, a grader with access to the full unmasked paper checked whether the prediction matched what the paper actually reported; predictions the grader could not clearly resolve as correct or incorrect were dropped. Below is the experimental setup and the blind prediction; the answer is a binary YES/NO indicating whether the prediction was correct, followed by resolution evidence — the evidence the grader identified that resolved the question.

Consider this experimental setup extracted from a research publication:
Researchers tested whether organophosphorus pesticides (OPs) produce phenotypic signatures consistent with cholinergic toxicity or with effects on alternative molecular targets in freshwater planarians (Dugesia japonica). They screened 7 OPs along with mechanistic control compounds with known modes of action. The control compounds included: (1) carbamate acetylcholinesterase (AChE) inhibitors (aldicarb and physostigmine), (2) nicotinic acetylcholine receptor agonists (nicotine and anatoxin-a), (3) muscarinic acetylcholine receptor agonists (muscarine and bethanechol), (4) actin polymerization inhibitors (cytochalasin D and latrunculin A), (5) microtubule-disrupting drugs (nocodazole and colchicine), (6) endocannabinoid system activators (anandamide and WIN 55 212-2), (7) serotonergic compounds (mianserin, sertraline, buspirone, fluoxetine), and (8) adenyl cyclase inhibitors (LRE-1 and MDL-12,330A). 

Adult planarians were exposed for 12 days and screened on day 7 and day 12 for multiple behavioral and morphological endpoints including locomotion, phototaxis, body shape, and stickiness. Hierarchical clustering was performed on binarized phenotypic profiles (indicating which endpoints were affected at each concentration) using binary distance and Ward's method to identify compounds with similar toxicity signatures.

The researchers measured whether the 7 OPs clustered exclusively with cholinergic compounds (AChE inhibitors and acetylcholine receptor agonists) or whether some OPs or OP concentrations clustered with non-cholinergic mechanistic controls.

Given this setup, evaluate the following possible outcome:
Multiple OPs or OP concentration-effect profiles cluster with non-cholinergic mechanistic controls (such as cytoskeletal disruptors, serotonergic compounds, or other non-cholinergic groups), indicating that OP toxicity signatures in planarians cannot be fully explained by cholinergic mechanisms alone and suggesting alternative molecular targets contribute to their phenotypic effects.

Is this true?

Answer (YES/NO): YES